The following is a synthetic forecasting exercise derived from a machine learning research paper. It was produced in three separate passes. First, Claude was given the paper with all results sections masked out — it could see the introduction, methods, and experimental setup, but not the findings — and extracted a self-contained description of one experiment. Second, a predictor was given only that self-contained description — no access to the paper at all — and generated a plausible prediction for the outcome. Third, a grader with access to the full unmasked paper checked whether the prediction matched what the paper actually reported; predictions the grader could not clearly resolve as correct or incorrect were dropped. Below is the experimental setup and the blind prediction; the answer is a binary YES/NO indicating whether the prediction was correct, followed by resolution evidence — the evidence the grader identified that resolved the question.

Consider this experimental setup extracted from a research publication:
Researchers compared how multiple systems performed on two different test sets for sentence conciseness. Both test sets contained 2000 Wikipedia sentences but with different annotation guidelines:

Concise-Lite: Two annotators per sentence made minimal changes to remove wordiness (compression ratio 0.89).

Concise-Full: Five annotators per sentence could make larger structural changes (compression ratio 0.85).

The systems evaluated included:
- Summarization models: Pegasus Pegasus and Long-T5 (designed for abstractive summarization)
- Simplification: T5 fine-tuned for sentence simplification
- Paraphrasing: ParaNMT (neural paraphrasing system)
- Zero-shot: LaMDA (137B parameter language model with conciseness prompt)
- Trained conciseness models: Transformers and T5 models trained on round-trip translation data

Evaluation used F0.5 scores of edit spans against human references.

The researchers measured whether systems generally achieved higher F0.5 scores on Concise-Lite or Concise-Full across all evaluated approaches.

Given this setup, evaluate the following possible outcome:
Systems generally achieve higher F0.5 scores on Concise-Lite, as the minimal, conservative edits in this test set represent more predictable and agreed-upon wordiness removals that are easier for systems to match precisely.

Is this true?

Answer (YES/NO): NO